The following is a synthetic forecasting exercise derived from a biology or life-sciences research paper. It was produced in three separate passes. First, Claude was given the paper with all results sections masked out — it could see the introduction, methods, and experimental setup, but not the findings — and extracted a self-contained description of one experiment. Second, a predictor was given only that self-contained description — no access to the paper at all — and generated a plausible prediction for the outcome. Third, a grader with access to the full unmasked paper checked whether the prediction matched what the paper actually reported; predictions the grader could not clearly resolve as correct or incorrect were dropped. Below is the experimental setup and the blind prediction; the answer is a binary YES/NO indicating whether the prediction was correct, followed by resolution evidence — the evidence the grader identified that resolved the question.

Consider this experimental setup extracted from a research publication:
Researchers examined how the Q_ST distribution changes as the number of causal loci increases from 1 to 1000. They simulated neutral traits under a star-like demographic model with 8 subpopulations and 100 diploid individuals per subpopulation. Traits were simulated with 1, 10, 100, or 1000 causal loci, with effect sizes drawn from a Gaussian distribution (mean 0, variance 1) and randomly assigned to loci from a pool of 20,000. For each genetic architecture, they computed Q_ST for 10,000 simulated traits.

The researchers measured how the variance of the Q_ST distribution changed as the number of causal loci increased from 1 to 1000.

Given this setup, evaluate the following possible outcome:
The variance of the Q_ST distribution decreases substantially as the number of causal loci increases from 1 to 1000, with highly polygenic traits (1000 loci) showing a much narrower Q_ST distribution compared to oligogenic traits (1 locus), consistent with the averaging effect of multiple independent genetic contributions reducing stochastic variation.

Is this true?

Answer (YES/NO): NO